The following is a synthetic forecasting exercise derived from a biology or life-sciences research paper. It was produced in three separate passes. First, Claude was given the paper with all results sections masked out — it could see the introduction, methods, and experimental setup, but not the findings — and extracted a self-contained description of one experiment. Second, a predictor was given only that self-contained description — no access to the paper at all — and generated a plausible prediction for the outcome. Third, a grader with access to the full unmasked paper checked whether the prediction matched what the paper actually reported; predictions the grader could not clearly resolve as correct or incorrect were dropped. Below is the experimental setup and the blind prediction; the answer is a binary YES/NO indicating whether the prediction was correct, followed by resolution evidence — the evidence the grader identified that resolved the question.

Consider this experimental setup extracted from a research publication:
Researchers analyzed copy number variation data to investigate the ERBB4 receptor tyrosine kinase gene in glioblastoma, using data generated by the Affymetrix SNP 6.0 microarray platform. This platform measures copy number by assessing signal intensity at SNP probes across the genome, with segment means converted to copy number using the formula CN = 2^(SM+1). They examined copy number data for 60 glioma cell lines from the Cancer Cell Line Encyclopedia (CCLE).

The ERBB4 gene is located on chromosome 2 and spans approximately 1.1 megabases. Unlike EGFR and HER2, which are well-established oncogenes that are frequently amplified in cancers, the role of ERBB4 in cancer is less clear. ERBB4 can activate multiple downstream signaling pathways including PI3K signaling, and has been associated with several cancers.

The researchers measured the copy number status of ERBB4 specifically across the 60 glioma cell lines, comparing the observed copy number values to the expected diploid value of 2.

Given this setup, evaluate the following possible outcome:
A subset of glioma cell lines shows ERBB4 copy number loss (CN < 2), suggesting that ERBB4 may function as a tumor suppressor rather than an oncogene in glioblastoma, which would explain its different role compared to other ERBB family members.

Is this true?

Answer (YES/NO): YES